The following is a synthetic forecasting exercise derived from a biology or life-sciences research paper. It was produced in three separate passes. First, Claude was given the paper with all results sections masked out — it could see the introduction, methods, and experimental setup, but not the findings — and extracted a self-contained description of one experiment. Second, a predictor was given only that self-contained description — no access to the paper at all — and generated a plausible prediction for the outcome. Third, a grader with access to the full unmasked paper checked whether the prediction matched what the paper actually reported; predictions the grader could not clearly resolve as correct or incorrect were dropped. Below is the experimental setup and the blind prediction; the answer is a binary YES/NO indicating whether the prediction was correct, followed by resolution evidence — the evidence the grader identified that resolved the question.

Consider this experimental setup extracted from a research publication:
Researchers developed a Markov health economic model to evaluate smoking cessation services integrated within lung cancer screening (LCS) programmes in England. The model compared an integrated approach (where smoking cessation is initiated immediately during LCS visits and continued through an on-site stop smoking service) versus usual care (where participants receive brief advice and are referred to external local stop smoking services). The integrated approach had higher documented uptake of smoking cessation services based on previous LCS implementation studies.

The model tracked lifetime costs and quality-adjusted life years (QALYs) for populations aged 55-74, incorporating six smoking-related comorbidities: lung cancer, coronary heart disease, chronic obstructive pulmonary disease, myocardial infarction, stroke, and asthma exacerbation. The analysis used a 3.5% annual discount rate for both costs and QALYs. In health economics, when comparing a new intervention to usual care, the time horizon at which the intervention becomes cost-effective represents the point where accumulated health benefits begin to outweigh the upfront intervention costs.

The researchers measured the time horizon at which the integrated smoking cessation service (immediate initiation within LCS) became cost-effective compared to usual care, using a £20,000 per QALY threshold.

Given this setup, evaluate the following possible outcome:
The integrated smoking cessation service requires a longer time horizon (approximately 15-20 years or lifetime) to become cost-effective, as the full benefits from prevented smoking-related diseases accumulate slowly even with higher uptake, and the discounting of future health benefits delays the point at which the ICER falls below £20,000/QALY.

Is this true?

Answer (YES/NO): NO